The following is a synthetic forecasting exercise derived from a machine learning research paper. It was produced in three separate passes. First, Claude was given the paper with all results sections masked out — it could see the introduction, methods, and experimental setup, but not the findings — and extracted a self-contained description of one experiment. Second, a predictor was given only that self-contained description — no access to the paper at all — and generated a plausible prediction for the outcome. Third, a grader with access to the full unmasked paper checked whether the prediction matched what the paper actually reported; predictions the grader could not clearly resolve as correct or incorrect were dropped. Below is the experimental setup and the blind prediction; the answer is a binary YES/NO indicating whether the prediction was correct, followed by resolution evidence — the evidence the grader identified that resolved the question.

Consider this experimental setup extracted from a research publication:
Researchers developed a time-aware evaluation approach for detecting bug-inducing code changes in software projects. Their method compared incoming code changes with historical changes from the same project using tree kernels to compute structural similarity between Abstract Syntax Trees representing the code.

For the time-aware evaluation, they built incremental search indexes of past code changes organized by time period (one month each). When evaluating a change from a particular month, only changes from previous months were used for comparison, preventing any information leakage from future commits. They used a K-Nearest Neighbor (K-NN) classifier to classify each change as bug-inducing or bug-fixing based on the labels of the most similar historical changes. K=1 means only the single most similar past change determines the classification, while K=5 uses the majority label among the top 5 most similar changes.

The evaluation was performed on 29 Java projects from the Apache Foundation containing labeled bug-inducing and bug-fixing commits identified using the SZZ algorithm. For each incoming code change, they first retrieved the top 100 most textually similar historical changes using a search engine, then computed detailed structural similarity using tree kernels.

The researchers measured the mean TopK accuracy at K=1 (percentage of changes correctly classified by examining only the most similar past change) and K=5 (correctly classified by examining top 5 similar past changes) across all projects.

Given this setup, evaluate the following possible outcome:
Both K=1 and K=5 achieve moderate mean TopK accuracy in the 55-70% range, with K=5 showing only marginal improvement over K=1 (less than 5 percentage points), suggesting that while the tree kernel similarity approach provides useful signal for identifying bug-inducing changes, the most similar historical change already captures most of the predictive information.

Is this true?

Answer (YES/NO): NO